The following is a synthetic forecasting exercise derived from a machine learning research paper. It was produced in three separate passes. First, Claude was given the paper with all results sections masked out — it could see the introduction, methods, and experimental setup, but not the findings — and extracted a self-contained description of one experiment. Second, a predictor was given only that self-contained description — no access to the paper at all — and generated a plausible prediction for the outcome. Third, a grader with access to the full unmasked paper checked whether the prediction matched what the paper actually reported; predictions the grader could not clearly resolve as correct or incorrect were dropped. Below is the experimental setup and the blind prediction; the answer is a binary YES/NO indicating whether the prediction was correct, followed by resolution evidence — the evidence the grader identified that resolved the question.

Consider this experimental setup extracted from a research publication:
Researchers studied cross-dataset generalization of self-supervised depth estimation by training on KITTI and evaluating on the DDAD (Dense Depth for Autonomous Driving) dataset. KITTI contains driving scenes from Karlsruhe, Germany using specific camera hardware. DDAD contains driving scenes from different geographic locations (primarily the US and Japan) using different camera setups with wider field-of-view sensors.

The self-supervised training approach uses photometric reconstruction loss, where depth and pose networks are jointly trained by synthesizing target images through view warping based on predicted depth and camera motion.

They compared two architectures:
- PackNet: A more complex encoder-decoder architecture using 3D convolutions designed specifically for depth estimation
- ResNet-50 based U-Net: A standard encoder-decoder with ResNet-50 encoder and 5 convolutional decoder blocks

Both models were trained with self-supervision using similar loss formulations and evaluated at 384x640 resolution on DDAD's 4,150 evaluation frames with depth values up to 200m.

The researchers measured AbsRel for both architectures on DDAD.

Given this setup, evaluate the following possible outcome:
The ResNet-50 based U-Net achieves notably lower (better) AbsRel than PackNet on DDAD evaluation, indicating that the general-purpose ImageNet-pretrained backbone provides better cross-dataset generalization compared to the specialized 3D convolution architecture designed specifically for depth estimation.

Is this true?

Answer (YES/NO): YES